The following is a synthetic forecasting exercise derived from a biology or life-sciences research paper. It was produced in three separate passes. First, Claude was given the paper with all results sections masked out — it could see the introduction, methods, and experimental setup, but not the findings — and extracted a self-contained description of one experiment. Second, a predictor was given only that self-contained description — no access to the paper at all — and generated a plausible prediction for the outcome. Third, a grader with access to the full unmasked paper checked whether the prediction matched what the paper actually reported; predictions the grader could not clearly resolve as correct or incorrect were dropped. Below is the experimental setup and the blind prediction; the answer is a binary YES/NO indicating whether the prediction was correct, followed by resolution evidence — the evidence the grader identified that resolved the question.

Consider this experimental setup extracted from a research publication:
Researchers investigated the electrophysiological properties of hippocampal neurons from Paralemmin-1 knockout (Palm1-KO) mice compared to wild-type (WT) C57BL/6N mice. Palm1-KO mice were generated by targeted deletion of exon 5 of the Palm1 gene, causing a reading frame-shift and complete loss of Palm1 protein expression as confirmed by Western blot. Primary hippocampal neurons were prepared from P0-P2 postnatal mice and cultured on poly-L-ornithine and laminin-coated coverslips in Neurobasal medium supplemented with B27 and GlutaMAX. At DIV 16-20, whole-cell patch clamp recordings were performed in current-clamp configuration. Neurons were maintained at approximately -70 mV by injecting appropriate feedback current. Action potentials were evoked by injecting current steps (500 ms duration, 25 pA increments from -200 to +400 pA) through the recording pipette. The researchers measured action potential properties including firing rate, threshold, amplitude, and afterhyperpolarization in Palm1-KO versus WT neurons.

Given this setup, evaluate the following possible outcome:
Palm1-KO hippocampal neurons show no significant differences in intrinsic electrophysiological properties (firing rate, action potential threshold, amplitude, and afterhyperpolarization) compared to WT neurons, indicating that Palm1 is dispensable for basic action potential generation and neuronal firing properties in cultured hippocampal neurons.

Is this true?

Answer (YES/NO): NO